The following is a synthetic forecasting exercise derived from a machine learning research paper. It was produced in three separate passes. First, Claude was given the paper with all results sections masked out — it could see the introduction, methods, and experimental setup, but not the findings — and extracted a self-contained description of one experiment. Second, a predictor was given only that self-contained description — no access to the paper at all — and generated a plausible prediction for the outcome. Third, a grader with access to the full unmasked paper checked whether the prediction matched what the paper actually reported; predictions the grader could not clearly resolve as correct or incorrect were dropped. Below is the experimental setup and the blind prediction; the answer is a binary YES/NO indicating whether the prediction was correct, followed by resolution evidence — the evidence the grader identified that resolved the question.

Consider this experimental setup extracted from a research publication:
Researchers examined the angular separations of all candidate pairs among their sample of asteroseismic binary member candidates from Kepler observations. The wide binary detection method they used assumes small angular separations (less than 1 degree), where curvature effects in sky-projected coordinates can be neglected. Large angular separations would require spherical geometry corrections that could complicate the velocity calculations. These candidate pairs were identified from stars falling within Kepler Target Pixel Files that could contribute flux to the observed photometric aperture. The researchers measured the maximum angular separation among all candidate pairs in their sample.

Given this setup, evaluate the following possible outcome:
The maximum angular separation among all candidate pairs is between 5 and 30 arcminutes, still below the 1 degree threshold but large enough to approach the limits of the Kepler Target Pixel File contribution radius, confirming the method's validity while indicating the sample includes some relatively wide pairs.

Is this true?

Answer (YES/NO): NO